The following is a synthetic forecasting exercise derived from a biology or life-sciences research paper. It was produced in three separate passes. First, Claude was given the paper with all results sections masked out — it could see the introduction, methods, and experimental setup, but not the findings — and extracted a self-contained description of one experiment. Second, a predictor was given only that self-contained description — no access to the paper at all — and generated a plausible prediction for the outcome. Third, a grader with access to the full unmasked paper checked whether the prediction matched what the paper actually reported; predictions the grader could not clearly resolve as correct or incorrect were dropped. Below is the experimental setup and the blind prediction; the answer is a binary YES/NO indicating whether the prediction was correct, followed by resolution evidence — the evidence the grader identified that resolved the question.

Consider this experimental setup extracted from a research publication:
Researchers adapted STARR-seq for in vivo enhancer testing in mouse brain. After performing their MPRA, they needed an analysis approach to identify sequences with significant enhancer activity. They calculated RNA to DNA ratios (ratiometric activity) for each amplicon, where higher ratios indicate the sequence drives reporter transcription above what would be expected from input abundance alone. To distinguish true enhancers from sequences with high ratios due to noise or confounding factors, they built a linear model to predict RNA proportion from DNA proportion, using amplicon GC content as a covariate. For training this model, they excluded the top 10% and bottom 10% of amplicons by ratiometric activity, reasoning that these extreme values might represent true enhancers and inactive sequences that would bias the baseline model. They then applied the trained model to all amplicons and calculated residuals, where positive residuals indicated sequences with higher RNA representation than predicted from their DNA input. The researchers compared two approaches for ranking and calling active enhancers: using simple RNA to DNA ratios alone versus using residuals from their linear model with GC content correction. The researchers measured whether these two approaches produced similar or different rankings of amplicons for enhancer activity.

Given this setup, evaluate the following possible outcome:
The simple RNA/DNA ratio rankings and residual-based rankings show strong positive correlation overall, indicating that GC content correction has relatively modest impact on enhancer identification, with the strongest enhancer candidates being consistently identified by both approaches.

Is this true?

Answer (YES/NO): YES